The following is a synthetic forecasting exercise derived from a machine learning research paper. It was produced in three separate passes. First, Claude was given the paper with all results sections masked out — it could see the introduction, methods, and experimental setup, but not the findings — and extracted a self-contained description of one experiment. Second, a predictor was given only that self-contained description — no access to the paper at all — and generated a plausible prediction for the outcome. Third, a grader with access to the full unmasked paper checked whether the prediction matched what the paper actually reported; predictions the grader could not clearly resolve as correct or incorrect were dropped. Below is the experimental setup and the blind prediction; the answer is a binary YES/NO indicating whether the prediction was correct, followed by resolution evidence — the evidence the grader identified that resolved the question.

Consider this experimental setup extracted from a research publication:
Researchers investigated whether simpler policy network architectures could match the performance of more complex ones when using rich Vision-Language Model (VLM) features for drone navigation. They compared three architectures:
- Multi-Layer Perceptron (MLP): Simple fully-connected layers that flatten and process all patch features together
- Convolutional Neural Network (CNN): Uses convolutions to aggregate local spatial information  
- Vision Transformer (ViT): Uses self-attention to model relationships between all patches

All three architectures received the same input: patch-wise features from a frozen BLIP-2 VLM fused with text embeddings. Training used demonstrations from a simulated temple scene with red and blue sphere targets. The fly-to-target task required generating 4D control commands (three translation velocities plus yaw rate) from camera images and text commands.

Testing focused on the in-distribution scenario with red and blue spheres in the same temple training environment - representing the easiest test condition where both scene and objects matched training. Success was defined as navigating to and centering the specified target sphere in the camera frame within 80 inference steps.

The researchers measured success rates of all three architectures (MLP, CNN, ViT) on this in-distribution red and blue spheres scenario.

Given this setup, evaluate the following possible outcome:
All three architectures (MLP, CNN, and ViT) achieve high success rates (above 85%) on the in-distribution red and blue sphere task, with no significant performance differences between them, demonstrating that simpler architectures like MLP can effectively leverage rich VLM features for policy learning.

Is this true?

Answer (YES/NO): NO